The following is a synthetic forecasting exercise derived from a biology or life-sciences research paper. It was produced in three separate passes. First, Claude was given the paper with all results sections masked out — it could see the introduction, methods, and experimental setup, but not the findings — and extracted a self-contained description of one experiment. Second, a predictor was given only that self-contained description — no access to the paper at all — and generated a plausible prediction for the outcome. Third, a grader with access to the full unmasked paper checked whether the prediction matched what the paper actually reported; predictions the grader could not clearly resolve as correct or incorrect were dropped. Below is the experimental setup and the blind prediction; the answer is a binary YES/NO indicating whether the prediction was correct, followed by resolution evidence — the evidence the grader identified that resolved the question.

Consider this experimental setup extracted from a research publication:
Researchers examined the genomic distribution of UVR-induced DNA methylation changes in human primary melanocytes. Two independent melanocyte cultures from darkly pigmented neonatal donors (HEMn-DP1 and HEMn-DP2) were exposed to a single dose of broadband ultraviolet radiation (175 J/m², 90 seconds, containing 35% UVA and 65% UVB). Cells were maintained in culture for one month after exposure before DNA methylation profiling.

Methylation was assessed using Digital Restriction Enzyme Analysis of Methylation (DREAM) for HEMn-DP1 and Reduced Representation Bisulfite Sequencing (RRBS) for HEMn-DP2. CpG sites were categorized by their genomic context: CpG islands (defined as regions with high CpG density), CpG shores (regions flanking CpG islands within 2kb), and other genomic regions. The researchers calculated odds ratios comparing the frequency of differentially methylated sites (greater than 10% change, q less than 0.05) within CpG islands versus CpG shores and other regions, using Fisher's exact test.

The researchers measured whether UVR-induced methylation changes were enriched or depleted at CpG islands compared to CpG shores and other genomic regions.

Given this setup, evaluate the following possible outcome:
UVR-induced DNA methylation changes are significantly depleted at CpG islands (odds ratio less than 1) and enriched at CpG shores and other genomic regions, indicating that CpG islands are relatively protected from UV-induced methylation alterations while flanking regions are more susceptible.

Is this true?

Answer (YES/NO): NO